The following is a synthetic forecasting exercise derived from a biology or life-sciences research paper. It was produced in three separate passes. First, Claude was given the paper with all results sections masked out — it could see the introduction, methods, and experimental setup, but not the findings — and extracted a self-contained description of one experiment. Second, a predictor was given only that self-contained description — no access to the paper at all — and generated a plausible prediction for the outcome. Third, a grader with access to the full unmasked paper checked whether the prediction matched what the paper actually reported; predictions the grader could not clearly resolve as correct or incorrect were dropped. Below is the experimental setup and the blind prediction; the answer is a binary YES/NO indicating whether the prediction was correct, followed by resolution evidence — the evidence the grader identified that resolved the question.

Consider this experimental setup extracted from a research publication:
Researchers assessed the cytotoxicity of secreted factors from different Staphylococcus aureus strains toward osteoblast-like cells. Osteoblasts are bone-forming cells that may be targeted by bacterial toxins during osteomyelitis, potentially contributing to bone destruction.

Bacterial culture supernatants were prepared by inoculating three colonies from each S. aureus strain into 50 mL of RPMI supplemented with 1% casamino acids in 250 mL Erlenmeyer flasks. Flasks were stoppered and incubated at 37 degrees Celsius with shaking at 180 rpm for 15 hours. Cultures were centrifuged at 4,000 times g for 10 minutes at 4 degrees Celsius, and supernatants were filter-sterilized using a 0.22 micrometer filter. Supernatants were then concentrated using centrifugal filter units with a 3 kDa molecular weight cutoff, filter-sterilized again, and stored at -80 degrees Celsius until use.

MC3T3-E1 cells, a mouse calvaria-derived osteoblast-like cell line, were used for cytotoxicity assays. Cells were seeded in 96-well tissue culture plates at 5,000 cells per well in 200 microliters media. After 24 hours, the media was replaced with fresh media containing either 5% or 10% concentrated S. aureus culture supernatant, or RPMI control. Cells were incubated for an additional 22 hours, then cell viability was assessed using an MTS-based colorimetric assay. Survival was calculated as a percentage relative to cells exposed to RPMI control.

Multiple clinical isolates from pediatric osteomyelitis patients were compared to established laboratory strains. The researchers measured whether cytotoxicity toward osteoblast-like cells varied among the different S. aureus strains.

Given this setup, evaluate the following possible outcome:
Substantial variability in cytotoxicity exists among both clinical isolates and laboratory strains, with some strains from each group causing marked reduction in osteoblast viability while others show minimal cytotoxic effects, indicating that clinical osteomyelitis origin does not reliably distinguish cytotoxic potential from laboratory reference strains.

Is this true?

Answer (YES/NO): NO